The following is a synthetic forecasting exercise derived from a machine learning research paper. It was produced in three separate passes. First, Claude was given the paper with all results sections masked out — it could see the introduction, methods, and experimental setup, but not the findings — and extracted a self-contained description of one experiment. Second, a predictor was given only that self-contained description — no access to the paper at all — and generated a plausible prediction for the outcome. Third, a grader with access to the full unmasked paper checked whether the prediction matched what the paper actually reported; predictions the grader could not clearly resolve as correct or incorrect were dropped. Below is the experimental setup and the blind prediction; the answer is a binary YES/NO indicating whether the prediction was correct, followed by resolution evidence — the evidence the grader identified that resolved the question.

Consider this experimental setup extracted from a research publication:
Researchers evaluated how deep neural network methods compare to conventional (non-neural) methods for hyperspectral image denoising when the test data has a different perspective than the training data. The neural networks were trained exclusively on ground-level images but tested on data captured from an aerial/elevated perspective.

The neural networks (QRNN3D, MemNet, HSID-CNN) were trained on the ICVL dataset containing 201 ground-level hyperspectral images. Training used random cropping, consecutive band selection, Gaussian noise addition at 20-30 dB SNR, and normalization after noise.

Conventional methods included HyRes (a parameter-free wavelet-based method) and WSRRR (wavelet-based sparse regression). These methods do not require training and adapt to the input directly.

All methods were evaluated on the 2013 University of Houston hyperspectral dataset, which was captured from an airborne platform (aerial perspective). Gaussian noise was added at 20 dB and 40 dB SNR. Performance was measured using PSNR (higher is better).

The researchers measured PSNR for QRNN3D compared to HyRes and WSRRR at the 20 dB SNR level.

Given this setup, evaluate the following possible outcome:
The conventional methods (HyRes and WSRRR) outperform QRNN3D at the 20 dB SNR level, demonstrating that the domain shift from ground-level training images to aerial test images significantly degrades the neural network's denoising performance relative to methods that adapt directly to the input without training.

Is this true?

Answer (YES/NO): YES